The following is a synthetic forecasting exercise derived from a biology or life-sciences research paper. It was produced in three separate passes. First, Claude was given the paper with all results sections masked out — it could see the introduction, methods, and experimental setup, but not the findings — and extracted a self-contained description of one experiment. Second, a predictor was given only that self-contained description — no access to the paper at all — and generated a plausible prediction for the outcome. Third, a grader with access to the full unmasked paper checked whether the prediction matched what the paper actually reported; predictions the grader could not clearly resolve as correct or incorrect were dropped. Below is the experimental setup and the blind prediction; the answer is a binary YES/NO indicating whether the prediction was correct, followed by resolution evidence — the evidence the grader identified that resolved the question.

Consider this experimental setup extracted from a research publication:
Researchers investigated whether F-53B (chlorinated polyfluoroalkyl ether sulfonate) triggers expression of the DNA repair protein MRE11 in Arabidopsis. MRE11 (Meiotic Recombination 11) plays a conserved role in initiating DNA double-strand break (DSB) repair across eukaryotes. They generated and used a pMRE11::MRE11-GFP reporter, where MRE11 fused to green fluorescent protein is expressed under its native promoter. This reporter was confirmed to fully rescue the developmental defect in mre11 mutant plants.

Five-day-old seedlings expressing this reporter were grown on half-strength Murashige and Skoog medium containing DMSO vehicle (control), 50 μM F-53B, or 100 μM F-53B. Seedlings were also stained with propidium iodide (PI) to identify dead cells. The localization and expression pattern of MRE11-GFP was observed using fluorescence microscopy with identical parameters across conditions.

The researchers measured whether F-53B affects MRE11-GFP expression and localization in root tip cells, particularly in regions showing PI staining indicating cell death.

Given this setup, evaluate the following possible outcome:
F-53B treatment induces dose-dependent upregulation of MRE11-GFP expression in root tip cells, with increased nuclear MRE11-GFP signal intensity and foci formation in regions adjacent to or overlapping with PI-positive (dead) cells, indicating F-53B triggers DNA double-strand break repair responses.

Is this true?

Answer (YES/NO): NO